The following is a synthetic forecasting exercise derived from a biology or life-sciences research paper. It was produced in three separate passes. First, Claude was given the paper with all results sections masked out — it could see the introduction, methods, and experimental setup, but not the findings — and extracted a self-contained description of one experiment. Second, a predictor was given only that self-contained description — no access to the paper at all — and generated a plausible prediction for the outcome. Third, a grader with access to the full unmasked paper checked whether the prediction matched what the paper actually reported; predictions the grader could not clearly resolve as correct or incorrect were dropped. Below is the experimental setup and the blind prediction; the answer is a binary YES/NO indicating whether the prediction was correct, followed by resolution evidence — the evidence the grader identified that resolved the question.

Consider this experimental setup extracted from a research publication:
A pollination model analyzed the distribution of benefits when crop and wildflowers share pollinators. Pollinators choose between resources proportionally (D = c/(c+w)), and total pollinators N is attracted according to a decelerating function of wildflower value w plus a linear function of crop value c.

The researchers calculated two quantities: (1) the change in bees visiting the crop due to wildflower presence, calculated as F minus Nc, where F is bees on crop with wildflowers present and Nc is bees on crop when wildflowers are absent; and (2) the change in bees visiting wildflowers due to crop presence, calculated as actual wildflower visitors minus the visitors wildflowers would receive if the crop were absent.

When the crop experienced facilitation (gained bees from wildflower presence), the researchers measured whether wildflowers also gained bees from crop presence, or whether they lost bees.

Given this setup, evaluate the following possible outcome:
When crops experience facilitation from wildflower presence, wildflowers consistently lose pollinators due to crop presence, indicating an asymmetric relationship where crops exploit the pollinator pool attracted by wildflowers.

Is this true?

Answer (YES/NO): YES